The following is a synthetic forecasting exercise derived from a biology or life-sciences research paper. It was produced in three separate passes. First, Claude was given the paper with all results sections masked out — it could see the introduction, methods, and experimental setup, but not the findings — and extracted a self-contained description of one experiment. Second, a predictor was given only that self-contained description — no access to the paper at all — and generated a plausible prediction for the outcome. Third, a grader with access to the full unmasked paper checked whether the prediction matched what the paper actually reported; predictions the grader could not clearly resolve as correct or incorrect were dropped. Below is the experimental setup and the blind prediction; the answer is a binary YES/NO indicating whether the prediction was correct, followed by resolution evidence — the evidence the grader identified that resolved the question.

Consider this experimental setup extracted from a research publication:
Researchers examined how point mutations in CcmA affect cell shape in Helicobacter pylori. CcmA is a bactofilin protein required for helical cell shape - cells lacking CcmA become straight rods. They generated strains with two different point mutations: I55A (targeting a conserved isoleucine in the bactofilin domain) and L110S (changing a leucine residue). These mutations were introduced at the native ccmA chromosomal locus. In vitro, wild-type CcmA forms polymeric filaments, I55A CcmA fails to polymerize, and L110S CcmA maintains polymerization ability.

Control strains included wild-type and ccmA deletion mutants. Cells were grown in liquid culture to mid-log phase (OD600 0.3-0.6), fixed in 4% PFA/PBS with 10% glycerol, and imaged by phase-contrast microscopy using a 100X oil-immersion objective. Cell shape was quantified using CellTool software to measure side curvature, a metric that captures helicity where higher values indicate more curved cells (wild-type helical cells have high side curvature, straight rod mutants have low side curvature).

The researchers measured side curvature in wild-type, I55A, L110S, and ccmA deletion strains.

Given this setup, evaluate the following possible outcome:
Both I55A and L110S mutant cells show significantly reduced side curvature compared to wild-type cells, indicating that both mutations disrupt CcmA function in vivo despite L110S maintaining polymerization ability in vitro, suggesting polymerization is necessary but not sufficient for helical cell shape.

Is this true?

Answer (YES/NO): YES